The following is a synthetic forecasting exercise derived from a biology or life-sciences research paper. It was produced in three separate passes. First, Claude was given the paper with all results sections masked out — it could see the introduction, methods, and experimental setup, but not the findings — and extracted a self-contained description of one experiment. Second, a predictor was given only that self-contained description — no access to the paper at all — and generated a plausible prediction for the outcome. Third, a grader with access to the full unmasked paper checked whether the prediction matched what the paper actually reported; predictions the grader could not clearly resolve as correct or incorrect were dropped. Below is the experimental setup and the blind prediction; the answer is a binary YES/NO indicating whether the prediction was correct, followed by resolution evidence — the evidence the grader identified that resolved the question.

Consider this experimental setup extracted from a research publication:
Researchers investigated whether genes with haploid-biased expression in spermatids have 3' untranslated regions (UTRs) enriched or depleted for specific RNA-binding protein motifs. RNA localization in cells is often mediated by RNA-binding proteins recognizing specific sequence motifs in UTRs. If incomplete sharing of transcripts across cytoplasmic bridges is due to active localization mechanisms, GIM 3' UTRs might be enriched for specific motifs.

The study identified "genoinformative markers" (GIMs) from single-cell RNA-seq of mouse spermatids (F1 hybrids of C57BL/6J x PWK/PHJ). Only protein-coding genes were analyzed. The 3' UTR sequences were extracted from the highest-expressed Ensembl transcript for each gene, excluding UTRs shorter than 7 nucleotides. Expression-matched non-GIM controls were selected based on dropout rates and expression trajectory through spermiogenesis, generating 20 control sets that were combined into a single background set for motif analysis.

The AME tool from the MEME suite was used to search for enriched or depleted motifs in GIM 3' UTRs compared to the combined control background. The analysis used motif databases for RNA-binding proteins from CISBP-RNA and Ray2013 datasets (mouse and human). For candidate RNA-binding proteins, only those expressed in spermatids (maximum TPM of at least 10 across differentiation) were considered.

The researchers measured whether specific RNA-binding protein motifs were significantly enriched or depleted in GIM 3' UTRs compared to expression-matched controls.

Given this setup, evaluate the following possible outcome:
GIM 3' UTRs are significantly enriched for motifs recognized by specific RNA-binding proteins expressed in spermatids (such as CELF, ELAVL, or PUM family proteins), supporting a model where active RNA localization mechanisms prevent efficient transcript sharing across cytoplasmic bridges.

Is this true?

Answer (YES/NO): YES